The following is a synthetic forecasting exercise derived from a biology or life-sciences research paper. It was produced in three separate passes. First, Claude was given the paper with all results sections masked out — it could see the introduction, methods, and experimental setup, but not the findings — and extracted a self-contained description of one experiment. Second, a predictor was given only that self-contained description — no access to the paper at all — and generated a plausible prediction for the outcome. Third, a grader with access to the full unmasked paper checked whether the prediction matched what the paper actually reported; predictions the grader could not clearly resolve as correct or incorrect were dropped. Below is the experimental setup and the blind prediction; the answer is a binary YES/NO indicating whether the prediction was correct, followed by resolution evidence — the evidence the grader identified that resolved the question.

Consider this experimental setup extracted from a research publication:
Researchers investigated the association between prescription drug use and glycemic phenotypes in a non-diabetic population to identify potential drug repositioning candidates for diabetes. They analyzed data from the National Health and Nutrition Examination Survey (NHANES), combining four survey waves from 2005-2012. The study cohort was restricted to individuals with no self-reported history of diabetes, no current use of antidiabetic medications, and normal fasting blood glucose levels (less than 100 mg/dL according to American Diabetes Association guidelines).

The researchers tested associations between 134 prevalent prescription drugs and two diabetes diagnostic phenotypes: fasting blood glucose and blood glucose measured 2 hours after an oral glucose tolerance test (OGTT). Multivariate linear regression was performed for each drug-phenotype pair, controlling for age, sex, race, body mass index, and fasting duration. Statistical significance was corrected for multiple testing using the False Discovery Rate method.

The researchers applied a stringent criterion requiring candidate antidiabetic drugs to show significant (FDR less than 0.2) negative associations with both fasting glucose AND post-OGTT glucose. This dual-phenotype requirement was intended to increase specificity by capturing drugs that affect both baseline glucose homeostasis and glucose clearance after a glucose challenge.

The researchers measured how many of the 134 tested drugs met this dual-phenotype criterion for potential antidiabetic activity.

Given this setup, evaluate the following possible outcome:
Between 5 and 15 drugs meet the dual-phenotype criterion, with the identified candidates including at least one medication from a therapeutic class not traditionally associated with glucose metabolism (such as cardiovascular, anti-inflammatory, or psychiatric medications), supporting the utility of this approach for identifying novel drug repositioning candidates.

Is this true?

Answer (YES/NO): NO